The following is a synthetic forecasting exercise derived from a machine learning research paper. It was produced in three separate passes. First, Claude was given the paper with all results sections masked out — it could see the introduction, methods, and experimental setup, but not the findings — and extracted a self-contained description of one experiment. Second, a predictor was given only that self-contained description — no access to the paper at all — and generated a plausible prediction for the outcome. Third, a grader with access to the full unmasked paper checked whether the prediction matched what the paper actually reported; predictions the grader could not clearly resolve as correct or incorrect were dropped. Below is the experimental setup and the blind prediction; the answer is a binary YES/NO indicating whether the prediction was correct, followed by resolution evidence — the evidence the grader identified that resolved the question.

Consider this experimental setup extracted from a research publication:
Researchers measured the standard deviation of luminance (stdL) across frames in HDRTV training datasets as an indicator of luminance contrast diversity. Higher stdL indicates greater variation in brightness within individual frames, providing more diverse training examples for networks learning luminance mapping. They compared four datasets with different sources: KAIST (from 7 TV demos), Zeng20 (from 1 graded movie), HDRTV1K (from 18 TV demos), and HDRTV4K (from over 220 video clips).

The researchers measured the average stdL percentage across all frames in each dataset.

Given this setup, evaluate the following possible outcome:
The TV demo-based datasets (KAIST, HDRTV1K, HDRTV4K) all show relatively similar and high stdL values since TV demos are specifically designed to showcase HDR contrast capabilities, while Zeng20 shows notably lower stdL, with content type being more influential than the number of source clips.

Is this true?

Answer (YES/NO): NO